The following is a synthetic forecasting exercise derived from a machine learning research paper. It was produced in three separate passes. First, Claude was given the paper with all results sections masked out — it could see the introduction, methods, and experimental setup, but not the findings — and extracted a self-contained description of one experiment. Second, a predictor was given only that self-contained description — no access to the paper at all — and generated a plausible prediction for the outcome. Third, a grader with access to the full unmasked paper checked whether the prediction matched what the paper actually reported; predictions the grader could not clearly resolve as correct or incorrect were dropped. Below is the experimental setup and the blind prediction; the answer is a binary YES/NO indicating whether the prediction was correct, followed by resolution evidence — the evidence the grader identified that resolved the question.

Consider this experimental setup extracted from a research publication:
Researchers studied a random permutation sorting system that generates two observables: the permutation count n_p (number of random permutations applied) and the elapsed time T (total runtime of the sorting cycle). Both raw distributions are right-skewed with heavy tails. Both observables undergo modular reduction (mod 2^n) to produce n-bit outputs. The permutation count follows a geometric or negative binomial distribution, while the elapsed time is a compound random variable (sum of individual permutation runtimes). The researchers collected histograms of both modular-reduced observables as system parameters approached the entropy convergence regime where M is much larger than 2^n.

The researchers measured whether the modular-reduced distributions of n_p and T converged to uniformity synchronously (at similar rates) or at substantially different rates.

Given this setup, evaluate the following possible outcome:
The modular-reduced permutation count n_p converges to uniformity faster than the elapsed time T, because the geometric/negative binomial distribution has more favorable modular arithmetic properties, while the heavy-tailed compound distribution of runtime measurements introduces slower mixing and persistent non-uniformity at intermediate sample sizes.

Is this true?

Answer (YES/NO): NO